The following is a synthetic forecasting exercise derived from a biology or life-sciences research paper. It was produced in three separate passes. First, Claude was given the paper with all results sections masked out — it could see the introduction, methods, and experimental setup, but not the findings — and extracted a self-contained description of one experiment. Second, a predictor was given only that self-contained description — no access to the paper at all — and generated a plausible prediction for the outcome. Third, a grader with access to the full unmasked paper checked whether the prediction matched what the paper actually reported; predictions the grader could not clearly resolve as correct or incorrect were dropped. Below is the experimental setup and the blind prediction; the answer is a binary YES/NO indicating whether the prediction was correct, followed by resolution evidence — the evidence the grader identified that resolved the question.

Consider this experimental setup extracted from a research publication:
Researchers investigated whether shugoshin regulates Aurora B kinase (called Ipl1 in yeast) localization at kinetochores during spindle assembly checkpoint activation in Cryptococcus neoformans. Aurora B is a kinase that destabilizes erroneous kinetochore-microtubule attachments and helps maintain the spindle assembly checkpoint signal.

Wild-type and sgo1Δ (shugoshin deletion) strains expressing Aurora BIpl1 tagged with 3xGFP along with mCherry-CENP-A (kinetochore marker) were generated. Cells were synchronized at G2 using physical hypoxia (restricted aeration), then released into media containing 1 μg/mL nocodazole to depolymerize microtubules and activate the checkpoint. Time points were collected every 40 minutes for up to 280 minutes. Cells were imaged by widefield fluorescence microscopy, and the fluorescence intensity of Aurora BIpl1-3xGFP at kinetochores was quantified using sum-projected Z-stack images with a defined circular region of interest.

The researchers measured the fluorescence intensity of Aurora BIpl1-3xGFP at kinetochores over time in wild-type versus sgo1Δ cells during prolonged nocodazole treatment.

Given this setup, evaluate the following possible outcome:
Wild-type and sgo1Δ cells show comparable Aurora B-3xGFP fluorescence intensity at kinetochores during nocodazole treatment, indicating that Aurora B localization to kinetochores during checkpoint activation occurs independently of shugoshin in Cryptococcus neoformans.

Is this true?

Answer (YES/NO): NO